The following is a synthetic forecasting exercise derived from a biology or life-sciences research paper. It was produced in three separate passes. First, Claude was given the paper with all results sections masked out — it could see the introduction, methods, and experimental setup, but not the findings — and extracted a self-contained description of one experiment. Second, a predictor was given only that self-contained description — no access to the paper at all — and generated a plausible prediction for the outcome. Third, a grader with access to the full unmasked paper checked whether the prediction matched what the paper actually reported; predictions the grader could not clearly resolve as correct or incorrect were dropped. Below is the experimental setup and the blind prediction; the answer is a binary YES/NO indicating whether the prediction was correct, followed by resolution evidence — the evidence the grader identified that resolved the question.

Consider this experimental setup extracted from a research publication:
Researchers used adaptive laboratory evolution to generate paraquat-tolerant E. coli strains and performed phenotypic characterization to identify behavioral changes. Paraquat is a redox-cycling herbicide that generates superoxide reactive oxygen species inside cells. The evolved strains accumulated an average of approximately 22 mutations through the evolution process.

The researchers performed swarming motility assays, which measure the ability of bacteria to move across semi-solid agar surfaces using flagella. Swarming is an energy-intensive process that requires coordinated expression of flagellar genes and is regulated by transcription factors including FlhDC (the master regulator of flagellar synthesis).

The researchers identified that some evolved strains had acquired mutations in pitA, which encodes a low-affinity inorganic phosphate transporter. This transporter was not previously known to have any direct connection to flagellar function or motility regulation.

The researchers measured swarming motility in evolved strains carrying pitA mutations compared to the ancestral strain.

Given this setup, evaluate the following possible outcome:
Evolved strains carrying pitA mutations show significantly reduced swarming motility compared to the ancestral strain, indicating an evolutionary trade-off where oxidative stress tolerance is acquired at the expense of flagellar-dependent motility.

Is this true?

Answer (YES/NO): NO